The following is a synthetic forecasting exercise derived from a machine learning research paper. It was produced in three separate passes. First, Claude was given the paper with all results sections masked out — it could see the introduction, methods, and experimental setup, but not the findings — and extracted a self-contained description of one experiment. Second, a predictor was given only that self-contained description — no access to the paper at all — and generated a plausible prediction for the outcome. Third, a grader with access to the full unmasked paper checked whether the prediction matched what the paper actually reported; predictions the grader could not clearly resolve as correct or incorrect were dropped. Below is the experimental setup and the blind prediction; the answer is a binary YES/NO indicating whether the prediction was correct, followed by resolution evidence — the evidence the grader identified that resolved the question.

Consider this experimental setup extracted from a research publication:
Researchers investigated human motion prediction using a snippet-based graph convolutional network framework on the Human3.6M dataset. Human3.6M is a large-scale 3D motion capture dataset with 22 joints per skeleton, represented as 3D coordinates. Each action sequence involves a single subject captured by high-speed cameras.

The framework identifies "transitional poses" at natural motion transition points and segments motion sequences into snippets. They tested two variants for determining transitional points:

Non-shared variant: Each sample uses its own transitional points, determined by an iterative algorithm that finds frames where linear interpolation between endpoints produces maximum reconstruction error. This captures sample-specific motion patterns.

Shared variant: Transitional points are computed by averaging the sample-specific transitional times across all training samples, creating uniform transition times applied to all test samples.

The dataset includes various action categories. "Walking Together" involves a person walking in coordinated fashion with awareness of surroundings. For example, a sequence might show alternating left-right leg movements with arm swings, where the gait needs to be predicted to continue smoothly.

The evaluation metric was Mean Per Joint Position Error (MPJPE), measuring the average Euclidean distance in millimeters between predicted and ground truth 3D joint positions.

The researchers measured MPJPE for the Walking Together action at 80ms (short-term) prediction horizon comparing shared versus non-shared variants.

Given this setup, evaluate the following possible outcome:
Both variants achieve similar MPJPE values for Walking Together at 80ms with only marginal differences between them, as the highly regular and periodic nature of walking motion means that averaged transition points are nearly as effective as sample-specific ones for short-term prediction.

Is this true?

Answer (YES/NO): NO